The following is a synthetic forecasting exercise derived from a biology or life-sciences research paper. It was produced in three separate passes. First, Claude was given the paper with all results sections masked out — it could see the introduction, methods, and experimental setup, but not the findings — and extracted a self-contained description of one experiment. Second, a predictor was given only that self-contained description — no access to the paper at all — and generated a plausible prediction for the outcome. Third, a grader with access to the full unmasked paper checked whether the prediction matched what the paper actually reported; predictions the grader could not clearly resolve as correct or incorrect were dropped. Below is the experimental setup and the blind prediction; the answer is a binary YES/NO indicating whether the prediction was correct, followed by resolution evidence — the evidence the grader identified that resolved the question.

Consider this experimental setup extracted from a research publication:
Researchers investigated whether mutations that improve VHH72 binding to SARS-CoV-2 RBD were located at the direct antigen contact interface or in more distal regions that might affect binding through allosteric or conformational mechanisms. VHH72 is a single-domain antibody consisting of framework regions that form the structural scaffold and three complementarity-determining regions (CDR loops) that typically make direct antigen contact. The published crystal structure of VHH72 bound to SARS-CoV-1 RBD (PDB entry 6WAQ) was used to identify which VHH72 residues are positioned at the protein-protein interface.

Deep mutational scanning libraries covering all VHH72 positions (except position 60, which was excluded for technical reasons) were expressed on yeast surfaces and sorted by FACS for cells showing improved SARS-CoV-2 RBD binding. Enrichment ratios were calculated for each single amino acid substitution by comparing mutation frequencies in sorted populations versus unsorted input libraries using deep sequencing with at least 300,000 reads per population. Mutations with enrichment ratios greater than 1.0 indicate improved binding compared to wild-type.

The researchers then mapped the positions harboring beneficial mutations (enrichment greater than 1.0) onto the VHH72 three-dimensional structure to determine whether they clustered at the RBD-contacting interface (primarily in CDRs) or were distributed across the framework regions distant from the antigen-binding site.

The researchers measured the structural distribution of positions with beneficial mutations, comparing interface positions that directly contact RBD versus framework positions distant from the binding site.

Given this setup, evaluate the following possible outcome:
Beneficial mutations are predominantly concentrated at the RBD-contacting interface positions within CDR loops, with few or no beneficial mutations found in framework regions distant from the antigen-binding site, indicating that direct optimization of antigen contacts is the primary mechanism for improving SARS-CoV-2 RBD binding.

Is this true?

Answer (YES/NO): YES